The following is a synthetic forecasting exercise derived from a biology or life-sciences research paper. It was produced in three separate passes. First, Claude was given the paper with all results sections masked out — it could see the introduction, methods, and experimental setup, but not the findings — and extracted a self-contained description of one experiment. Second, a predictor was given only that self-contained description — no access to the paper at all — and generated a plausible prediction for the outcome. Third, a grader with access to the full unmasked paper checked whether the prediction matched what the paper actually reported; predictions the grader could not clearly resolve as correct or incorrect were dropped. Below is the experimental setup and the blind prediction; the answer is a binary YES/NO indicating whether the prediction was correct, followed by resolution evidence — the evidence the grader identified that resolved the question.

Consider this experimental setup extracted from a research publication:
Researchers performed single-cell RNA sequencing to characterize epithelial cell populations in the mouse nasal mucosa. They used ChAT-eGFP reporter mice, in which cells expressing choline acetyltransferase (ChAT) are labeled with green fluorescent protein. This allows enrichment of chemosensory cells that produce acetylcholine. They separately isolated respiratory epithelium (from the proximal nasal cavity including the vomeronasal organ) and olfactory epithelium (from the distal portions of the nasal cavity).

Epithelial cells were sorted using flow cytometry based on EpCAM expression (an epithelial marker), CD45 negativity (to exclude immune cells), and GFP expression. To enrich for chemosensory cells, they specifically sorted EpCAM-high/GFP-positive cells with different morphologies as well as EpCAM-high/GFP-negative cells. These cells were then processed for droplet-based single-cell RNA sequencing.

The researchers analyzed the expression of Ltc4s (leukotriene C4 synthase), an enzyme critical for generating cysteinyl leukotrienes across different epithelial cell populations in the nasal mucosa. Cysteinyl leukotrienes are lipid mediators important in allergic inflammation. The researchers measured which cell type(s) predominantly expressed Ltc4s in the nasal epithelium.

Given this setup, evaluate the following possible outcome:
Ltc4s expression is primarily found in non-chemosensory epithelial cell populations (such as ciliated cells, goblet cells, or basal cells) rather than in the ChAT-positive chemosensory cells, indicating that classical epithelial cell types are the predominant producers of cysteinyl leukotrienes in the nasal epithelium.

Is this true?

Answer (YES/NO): NO